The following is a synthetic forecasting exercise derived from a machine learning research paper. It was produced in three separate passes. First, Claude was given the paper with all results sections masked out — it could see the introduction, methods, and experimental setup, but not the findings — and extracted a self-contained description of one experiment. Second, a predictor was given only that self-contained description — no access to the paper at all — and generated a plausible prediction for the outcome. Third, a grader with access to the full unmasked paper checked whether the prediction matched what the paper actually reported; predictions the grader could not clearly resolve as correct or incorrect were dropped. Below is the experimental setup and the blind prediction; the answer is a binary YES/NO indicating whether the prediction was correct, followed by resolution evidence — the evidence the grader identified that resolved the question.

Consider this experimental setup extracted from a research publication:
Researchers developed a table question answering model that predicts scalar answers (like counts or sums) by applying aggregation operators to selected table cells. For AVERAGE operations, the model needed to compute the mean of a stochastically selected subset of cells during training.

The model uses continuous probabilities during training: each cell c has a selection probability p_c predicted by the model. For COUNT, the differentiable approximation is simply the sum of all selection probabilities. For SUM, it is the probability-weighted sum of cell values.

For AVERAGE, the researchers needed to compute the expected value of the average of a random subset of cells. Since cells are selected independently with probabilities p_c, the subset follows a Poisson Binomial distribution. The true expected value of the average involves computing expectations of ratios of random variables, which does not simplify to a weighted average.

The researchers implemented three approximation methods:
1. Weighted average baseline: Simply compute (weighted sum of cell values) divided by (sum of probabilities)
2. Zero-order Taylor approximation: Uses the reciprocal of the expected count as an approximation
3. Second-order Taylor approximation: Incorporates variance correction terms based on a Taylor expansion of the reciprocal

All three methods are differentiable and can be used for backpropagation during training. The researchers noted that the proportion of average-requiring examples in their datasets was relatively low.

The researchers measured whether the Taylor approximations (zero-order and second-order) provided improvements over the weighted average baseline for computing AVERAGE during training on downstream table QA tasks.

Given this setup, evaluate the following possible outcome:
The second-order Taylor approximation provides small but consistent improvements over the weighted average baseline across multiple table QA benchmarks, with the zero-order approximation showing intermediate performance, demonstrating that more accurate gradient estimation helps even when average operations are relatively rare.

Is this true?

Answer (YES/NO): NO